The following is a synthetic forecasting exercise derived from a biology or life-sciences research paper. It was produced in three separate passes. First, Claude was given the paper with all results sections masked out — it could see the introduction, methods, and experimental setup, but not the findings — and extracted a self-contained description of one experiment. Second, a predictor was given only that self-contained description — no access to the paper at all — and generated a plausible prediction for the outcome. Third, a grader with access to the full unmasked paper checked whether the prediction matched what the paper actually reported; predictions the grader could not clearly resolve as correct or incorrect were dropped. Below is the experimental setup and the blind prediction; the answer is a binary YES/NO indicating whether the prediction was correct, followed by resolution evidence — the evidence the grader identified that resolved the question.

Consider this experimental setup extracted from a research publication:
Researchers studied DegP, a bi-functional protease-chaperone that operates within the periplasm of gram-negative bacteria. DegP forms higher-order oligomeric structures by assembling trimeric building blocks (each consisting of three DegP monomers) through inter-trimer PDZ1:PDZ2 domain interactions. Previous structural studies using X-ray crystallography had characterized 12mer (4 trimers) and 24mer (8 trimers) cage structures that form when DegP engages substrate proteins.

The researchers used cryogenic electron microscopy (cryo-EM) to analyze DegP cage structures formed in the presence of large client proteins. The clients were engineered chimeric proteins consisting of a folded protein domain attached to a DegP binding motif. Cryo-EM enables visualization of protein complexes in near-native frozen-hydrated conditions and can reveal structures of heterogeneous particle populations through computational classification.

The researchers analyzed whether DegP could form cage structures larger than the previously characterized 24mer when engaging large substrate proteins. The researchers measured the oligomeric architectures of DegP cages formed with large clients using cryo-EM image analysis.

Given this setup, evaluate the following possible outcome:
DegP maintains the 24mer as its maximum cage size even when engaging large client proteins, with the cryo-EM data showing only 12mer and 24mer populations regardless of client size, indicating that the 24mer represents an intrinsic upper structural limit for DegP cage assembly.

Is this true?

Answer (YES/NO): NO